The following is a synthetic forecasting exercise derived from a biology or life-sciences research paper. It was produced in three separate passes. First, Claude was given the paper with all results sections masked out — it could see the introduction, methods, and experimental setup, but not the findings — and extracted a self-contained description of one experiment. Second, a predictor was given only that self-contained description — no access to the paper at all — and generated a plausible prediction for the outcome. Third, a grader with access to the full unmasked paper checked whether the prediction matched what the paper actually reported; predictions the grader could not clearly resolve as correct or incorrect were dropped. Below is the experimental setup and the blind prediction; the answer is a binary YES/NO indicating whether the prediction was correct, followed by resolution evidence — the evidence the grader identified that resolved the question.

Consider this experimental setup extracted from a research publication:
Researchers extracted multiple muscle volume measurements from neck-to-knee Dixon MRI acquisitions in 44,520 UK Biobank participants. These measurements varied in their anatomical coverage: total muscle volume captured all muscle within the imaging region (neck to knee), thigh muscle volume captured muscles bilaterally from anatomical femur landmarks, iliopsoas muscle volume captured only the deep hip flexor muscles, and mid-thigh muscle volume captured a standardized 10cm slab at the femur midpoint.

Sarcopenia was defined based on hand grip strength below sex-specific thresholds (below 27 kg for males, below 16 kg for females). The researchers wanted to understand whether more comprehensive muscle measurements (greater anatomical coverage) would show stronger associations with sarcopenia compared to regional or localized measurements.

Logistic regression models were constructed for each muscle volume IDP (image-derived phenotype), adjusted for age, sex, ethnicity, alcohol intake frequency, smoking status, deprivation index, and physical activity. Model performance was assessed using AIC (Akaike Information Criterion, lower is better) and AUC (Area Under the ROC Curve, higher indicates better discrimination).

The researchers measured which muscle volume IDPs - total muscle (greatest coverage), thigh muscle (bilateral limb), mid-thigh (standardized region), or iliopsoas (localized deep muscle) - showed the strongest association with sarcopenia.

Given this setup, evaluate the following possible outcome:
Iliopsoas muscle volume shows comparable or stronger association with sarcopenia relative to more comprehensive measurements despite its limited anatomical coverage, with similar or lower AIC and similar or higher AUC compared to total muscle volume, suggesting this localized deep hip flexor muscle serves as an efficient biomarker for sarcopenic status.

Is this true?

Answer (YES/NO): NO